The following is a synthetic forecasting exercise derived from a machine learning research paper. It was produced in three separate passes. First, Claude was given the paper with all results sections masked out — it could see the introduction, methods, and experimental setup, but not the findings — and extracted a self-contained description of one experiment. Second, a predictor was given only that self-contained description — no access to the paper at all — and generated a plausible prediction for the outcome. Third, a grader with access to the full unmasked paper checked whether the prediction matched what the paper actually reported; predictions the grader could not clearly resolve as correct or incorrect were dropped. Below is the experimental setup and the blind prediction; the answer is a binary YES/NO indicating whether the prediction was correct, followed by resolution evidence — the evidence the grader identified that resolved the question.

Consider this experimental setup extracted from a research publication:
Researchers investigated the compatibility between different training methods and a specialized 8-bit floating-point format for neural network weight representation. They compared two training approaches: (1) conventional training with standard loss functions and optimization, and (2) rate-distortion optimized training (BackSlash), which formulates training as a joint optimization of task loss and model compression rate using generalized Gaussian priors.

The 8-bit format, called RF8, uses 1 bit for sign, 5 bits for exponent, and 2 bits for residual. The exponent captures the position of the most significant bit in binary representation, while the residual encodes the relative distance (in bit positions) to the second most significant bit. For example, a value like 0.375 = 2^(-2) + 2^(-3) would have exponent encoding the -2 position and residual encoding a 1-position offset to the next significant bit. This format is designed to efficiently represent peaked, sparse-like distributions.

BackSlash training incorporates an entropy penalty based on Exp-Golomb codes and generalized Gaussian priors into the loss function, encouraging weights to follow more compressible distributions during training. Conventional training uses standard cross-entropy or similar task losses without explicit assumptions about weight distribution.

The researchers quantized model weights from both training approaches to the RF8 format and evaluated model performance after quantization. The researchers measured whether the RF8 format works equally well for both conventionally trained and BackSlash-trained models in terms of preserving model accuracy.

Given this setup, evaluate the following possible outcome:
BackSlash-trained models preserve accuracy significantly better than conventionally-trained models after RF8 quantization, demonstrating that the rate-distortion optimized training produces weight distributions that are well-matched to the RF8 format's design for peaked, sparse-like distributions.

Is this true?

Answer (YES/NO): YES